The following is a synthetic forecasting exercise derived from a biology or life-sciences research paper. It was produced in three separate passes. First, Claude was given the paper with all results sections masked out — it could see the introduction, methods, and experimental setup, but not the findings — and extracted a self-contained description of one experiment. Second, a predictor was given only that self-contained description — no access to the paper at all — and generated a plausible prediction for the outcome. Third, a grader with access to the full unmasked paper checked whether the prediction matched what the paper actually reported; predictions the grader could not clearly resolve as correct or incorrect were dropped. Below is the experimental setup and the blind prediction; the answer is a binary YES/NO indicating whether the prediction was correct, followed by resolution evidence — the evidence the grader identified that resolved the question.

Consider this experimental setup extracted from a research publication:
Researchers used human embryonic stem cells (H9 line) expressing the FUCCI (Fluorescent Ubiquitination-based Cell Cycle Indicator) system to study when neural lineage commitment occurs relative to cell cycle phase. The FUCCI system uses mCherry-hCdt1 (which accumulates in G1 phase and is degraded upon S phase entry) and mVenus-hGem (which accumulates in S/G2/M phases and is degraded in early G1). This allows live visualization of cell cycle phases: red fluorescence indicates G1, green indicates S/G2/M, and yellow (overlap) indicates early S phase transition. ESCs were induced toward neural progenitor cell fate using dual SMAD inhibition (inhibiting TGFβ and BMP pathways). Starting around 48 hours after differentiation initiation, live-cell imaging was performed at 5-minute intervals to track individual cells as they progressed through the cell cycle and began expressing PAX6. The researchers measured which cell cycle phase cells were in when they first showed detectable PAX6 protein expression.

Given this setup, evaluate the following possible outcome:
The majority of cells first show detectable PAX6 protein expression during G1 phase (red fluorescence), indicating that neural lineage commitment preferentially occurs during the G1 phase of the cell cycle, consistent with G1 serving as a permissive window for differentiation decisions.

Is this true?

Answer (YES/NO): NO